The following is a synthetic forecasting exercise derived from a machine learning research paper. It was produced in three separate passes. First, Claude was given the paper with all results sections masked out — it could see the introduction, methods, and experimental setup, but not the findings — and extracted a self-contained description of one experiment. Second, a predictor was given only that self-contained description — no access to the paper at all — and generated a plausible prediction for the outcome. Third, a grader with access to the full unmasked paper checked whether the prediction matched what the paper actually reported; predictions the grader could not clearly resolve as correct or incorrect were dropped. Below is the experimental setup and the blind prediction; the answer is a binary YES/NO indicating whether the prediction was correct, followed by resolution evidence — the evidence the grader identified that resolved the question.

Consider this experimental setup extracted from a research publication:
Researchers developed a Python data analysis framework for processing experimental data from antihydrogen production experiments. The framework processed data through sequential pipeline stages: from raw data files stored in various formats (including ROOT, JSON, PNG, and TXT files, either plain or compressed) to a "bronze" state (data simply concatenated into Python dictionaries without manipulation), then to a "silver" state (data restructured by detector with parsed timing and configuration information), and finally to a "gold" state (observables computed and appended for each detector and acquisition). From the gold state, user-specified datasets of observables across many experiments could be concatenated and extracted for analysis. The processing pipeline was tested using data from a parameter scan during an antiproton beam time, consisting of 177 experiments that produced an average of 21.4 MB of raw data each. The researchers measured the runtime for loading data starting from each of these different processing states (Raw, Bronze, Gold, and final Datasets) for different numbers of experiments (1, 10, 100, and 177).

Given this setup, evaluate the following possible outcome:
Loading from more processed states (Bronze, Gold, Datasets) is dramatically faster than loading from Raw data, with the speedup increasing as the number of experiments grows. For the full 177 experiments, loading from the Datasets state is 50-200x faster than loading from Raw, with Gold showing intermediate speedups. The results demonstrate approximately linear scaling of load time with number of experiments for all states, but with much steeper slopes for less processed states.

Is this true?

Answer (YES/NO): NO